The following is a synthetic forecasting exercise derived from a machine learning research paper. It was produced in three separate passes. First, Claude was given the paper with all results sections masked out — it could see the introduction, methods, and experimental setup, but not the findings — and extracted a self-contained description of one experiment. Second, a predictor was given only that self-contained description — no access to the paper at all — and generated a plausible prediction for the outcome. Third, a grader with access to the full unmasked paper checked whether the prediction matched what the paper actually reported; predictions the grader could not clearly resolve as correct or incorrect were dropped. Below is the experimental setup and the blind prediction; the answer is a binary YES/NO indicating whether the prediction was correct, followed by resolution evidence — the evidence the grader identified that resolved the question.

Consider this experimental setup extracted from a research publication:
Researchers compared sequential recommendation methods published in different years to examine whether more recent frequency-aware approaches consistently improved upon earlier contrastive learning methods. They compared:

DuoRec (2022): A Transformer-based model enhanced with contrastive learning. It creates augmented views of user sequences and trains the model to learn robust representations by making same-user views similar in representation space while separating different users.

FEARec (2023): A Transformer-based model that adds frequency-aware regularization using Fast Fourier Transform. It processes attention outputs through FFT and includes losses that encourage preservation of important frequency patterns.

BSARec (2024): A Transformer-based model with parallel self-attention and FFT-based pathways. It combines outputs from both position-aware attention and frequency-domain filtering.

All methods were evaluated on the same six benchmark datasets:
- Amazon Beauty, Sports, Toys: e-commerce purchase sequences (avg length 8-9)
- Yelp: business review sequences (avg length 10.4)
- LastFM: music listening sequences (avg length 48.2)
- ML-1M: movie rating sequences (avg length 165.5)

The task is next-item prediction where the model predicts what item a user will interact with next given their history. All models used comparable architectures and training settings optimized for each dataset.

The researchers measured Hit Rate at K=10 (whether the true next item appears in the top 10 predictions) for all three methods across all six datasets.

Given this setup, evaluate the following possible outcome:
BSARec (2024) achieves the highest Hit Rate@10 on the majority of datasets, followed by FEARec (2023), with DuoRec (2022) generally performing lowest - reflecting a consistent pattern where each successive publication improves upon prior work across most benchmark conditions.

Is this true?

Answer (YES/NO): NO